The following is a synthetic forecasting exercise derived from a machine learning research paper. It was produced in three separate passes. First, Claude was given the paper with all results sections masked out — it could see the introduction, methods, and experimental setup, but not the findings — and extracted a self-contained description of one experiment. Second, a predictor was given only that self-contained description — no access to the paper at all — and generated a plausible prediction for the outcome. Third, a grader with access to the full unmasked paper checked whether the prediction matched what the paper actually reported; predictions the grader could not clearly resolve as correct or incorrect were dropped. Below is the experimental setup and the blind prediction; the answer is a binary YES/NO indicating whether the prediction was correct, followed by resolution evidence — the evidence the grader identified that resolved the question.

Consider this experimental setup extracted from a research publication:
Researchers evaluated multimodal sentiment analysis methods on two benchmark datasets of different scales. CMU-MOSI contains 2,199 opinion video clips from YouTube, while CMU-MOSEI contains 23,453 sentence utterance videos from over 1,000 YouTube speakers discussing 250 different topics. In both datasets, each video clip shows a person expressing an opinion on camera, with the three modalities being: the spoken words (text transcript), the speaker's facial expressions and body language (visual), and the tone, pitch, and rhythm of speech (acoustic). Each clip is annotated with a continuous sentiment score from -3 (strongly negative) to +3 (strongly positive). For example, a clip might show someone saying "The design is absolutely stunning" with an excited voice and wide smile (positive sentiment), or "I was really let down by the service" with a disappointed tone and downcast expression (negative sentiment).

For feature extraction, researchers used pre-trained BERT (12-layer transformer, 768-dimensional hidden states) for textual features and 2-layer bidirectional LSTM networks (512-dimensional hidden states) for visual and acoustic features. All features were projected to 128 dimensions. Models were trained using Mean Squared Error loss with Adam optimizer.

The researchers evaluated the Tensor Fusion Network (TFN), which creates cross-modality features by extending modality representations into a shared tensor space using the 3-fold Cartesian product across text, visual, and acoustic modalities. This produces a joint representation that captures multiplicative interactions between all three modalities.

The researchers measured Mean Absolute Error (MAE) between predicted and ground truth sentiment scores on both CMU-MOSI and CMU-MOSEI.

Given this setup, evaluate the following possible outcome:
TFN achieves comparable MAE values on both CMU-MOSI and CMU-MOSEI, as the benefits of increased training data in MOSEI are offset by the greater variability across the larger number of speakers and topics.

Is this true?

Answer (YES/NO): NO